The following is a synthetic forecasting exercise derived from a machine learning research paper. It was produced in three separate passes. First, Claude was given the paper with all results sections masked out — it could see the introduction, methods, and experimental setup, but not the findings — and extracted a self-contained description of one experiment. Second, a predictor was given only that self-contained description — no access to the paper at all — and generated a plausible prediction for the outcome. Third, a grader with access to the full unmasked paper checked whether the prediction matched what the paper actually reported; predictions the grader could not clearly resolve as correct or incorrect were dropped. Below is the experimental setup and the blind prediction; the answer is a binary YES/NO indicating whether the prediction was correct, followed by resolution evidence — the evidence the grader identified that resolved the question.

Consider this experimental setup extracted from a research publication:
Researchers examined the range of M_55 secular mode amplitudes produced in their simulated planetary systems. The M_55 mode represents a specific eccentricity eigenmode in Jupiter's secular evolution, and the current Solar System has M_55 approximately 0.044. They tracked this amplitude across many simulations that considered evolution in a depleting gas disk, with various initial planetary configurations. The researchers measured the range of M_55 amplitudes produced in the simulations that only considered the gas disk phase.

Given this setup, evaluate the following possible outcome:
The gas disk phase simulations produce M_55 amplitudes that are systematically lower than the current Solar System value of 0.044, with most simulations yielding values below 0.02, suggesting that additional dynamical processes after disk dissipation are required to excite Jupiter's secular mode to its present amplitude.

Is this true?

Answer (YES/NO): NO